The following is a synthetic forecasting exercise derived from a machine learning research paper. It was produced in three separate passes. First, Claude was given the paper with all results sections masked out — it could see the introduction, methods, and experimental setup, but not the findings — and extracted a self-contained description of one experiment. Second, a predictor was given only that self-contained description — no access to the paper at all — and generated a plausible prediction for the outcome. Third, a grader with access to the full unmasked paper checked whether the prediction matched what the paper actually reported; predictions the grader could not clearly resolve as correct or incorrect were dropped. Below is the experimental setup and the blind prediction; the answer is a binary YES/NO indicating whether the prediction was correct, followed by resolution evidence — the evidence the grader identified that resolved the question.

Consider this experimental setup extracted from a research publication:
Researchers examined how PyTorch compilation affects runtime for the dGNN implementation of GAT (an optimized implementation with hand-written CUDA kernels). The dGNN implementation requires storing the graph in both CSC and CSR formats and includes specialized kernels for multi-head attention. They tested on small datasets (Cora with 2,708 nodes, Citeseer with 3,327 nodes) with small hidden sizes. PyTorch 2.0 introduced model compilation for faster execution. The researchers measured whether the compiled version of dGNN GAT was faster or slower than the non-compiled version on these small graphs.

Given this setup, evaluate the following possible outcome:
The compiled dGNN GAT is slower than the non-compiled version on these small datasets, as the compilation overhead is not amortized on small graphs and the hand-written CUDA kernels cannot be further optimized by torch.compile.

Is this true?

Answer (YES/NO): YES